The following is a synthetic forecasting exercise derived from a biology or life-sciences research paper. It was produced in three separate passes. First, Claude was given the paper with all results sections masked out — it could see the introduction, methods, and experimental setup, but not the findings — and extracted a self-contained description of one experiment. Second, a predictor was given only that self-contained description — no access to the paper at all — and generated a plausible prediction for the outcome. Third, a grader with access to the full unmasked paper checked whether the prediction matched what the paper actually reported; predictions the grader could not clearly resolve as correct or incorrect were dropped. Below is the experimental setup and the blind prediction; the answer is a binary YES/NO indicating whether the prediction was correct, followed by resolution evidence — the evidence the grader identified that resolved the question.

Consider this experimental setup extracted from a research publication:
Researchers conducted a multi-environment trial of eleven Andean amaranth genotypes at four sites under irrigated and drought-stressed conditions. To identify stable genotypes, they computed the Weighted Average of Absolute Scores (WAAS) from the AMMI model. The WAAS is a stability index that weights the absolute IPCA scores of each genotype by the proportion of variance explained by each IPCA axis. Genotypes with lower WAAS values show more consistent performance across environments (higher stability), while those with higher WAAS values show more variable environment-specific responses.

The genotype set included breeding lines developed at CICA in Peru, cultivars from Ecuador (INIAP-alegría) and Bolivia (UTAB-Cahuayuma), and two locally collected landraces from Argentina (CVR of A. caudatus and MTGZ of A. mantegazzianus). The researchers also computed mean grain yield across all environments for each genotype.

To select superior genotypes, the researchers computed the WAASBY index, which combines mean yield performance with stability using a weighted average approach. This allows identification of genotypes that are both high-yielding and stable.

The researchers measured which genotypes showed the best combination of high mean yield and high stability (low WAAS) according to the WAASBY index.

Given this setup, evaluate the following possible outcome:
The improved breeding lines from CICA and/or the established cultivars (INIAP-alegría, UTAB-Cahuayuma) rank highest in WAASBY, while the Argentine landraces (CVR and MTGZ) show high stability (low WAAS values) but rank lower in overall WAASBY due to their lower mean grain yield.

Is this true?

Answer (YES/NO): NO